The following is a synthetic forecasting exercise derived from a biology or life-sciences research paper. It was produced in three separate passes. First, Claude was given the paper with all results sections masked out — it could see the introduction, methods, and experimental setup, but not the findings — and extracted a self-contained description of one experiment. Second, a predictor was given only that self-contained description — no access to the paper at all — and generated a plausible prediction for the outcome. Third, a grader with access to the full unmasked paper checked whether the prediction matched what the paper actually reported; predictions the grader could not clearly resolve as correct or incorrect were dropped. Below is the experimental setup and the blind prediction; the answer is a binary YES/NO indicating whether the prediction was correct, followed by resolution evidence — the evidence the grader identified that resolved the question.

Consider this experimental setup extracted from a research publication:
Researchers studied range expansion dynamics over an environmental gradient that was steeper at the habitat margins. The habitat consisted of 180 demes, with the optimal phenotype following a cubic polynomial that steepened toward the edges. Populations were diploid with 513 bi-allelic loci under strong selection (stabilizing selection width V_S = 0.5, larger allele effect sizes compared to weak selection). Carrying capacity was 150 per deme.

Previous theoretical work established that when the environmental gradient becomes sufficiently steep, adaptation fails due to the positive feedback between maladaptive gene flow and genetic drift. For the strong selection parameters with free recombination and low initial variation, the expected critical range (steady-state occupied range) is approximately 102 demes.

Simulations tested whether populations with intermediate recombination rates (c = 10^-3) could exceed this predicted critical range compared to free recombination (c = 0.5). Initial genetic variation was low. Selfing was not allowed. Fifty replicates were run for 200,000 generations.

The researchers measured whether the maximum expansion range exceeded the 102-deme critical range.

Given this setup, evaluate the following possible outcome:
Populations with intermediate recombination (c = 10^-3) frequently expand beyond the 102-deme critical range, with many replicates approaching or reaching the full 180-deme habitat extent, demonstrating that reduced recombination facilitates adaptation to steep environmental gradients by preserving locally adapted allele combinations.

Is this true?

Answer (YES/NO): NO